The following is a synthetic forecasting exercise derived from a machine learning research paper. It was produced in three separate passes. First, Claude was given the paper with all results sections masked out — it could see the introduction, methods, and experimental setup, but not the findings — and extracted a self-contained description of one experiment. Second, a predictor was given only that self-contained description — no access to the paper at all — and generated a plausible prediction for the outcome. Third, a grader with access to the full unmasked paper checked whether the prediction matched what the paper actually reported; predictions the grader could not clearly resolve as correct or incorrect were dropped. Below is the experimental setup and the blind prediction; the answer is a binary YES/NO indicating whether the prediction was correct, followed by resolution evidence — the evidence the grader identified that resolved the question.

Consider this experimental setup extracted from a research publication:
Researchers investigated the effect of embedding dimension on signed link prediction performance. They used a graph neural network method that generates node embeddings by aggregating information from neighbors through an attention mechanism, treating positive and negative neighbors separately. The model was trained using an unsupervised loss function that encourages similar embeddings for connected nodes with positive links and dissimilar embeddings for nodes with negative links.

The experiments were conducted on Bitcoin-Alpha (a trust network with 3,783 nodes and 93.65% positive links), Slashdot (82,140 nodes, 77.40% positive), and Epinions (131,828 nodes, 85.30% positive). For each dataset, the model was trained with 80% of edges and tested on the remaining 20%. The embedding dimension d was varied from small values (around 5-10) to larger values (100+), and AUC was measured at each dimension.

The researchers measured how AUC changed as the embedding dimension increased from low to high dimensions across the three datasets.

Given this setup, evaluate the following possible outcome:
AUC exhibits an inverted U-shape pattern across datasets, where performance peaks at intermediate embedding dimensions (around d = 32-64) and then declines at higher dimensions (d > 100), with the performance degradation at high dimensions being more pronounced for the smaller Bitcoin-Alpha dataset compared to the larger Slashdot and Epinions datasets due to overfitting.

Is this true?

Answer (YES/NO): NO